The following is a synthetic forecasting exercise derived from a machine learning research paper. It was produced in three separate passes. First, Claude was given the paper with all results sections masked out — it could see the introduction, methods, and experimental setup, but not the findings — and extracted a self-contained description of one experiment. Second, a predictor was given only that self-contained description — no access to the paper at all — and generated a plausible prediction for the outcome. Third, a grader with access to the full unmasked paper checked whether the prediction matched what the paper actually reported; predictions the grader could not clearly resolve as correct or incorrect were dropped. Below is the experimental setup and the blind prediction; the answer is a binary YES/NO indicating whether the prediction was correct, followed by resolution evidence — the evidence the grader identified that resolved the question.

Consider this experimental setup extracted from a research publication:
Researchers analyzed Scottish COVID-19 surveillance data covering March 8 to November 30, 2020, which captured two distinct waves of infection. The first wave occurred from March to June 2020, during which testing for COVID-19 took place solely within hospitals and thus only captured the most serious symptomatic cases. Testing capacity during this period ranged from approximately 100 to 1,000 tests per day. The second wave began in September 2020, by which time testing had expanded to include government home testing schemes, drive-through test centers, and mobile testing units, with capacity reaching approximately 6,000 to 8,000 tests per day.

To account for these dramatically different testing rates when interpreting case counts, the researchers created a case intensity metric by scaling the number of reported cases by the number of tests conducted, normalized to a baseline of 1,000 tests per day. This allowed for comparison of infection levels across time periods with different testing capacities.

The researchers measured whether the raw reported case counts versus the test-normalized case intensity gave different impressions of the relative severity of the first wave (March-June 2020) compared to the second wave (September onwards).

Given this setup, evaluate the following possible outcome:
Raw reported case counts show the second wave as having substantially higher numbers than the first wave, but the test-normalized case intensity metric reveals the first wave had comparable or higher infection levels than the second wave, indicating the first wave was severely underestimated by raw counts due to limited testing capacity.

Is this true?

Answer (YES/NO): YES